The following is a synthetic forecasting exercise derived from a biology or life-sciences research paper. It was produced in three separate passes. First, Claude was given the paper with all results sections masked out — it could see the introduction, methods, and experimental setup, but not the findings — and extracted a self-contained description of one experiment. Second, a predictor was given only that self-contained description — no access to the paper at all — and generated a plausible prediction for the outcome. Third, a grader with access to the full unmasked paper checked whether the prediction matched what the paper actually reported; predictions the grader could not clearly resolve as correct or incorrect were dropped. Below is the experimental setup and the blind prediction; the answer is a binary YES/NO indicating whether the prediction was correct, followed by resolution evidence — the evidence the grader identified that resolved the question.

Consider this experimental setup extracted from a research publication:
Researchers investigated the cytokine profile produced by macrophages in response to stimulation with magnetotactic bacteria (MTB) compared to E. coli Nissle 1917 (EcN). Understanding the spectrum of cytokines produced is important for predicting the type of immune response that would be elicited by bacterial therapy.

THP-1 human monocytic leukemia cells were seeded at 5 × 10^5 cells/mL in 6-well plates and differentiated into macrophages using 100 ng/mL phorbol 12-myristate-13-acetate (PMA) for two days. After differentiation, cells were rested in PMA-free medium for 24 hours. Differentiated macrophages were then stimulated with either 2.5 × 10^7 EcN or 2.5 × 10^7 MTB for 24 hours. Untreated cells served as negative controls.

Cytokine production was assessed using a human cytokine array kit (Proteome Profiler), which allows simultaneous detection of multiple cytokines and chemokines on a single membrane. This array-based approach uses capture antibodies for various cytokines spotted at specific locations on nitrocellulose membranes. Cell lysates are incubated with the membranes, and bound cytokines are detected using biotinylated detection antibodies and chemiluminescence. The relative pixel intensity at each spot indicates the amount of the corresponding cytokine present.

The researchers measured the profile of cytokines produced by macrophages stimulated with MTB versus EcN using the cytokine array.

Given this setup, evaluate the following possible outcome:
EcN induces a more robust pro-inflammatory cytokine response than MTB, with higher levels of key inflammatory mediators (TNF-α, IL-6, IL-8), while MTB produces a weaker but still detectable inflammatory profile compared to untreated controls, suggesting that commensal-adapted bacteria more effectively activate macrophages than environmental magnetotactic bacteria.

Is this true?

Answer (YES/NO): NO